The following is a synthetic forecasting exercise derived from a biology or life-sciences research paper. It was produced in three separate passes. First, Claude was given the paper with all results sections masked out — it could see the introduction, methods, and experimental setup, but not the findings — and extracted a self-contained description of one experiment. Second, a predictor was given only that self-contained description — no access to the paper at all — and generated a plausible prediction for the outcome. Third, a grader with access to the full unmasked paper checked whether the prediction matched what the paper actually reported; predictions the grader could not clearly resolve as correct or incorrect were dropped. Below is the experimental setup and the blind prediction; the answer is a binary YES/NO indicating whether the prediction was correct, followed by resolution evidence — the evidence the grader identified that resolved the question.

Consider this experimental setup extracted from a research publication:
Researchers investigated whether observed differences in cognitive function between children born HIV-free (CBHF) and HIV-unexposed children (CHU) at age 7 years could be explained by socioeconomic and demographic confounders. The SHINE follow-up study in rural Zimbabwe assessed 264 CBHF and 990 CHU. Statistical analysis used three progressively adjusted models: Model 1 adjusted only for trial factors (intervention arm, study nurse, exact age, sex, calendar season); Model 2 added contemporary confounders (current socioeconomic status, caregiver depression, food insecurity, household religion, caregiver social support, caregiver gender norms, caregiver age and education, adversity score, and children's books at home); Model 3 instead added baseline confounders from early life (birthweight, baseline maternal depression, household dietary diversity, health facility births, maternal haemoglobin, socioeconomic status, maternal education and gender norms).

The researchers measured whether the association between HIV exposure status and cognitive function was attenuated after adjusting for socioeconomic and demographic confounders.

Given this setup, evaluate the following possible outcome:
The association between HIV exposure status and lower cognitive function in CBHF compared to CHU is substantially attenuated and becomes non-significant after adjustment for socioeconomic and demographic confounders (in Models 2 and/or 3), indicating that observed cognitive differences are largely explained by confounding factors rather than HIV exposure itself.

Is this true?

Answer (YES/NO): NO